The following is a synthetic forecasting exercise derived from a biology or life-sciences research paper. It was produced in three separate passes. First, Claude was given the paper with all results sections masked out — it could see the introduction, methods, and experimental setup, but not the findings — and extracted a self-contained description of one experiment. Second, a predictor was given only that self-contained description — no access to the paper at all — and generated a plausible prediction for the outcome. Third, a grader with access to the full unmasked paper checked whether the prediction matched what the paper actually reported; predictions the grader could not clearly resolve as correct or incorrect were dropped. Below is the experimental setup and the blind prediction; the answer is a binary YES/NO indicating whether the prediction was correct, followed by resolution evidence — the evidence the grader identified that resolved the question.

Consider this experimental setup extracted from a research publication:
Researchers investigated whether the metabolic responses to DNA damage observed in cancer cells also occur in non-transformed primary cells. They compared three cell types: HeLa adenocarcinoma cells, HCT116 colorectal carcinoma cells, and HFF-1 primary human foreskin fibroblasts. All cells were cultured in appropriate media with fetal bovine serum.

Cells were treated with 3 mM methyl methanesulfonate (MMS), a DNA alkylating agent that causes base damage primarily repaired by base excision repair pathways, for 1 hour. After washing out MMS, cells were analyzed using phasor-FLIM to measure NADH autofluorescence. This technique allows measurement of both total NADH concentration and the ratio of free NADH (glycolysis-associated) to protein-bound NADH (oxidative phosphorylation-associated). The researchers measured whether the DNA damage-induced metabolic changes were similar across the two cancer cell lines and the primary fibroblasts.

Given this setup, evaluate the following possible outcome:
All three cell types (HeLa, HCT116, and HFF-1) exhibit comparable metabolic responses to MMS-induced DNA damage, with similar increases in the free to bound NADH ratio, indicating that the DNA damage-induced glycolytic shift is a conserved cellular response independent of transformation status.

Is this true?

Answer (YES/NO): NO